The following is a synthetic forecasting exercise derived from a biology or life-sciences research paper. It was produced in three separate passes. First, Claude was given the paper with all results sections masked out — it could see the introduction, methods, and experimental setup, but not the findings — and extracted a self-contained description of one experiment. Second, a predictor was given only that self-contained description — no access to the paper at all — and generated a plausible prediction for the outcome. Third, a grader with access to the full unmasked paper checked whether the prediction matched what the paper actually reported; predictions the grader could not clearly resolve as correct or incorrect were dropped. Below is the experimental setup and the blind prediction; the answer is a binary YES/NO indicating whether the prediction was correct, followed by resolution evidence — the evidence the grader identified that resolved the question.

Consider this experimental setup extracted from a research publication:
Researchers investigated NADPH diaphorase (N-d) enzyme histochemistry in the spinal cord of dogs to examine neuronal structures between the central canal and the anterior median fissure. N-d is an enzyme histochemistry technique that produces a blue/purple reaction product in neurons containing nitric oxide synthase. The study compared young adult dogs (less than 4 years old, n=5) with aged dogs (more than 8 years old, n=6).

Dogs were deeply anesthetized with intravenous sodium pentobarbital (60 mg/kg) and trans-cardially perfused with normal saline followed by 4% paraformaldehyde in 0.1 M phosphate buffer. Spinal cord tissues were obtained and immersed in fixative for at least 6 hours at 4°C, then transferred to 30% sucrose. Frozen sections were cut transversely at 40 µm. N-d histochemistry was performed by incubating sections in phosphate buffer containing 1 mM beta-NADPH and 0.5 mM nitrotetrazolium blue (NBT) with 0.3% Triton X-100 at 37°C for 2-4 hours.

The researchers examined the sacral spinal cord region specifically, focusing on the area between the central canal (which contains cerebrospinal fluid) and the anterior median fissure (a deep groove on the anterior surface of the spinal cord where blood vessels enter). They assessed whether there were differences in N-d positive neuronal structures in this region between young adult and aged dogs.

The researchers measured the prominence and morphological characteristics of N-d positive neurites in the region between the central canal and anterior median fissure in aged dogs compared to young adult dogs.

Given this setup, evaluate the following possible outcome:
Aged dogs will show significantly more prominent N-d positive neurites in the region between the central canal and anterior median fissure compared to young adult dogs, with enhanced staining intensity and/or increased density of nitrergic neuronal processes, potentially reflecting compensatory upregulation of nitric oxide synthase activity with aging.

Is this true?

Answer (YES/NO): YES